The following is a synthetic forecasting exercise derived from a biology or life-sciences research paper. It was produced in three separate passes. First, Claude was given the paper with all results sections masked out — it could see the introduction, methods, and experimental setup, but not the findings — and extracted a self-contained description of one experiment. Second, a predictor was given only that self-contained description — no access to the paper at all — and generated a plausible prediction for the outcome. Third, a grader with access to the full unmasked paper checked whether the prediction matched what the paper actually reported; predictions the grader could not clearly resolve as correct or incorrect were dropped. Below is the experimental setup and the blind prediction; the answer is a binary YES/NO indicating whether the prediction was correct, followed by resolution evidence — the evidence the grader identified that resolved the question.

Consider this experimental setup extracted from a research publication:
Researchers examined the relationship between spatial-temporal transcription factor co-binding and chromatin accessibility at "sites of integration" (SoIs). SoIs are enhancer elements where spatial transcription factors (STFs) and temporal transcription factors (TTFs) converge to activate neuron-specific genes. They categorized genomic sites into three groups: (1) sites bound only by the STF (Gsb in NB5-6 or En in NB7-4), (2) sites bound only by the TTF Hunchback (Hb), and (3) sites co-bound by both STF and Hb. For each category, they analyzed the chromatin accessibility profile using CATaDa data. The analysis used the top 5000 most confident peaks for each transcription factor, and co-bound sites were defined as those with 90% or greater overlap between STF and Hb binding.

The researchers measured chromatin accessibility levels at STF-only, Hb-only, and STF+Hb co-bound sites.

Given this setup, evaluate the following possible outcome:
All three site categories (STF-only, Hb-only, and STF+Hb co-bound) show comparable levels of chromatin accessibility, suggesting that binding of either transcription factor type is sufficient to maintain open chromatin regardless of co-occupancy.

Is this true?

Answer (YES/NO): NO